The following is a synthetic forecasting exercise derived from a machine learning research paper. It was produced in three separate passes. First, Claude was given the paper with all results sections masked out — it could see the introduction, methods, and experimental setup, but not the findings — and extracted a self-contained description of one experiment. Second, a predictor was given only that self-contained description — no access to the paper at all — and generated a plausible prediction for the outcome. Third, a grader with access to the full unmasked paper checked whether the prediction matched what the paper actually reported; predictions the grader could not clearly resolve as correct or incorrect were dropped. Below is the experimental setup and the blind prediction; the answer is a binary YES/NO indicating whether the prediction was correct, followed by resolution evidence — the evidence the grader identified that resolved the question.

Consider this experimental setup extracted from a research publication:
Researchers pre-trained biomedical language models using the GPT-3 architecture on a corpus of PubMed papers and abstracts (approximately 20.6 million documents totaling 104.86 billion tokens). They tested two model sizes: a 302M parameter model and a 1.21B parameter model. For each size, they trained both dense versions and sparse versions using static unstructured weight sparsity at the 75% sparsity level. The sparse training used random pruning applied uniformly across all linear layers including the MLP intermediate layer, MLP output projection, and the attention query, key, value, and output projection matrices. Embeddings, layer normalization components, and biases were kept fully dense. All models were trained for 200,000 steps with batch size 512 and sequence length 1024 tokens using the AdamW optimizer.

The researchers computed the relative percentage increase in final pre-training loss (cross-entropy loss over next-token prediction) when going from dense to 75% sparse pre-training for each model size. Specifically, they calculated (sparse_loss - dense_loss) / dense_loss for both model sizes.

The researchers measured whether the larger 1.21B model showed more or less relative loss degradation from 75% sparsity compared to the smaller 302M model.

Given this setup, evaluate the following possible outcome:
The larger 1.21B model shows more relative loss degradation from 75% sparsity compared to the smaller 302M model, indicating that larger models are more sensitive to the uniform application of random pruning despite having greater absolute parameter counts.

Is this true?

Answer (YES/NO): YES